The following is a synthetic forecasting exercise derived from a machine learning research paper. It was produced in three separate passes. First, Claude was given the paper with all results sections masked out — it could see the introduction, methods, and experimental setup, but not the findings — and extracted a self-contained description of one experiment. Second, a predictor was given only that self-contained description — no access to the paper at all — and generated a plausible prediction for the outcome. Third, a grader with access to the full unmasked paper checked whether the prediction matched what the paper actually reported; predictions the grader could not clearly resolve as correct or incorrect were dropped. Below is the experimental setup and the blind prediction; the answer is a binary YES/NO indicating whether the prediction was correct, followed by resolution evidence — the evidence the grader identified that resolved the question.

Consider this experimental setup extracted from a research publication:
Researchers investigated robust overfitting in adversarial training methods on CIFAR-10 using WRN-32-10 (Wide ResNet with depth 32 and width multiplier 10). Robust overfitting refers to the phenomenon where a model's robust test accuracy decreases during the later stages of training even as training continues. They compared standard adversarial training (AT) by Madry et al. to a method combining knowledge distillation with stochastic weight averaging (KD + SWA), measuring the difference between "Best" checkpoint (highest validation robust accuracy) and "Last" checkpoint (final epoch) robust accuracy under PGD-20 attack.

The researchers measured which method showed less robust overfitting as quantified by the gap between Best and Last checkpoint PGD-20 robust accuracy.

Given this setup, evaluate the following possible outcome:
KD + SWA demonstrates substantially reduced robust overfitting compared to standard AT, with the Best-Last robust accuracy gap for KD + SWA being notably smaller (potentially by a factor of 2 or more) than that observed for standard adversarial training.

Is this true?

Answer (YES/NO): YES